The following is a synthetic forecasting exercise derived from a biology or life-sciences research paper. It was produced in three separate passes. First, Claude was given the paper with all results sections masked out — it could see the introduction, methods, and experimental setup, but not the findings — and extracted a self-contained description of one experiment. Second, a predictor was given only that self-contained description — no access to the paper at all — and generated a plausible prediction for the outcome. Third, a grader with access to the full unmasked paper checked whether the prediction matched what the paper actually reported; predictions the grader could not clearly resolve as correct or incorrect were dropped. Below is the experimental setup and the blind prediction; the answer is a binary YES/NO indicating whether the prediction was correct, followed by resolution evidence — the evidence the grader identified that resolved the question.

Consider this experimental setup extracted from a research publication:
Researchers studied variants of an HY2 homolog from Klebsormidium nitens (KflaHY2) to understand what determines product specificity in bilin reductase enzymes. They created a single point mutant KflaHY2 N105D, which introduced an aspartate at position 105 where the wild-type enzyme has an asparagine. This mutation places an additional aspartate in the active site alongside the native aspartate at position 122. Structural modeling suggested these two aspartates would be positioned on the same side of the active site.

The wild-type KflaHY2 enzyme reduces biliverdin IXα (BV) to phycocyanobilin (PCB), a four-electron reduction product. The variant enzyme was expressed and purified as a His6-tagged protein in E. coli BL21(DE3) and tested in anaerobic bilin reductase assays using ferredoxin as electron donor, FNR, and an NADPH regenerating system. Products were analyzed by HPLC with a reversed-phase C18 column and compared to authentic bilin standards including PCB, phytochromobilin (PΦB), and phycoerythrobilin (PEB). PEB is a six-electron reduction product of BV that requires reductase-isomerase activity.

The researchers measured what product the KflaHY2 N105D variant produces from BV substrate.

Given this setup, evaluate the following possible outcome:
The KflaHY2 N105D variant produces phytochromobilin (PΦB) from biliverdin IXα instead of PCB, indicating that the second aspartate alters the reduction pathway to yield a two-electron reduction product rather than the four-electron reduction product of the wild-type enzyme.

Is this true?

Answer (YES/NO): NO